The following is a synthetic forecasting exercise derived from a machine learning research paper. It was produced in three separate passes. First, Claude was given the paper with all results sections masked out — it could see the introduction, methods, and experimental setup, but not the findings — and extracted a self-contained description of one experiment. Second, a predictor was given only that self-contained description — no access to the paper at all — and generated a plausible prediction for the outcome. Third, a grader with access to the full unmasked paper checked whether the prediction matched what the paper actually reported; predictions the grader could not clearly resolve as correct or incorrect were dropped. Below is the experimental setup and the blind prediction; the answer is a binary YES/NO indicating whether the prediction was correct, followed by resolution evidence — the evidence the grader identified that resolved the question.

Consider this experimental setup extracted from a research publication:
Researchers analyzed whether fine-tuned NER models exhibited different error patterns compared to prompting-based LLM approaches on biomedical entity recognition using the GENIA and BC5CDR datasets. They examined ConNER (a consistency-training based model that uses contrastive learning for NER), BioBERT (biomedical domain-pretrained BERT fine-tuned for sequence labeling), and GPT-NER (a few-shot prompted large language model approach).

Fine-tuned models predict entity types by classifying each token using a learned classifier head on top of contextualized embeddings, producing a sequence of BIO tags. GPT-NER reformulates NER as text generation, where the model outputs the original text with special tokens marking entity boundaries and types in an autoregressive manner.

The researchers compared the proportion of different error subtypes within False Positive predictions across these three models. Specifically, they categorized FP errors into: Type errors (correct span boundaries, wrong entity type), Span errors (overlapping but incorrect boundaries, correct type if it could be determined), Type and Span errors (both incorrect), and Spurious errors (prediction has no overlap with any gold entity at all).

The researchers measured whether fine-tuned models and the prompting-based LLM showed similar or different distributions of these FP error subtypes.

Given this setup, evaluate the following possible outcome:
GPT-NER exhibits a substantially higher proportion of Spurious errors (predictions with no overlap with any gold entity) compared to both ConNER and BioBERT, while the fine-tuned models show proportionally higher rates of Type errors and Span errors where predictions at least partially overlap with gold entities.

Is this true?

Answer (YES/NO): NO